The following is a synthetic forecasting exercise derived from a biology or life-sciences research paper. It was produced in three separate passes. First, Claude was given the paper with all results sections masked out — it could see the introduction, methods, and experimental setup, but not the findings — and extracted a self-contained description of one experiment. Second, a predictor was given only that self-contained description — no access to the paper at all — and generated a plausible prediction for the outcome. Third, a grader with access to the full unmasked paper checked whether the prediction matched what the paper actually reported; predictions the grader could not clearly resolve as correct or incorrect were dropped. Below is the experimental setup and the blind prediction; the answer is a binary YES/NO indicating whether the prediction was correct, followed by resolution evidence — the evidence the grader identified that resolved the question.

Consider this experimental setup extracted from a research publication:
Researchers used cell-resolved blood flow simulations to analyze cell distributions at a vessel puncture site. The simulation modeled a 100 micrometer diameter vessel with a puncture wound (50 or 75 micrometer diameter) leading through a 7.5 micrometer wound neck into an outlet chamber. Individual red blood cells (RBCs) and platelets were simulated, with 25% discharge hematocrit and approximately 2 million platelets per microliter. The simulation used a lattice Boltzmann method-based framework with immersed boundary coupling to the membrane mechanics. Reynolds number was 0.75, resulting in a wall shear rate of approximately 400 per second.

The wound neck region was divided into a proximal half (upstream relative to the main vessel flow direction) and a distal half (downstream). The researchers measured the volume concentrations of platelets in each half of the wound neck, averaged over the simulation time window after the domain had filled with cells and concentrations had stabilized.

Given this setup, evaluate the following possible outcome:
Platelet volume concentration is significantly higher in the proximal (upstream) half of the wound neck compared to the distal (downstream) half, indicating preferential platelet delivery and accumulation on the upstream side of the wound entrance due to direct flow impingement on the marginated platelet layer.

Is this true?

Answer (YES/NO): NO